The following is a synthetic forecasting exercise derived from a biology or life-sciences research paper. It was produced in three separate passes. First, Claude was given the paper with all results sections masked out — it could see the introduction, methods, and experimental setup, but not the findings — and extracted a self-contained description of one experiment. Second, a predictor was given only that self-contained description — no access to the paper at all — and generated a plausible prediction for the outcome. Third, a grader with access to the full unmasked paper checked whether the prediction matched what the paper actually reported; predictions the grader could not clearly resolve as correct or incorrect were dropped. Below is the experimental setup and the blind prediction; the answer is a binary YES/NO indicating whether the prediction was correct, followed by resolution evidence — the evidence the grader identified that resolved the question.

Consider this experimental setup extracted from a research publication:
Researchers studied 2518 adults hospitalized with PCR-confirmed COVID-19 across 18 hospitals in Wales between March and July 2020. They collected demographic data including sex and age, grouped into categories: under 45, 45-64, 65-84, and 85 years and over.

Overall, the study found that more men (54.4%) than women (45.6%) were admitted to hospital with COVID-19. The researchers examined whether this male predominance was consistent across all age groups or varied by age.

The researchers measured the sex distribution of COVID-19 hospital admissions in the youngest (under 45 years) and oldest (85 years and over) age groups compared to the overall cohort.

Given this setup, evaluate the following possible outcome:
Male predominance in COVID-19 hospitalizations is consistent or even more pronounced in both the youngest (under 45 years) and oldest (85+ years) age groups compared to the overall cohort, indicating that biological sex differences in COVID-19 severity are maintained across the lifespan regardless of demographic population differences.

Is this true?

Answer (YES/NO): NO